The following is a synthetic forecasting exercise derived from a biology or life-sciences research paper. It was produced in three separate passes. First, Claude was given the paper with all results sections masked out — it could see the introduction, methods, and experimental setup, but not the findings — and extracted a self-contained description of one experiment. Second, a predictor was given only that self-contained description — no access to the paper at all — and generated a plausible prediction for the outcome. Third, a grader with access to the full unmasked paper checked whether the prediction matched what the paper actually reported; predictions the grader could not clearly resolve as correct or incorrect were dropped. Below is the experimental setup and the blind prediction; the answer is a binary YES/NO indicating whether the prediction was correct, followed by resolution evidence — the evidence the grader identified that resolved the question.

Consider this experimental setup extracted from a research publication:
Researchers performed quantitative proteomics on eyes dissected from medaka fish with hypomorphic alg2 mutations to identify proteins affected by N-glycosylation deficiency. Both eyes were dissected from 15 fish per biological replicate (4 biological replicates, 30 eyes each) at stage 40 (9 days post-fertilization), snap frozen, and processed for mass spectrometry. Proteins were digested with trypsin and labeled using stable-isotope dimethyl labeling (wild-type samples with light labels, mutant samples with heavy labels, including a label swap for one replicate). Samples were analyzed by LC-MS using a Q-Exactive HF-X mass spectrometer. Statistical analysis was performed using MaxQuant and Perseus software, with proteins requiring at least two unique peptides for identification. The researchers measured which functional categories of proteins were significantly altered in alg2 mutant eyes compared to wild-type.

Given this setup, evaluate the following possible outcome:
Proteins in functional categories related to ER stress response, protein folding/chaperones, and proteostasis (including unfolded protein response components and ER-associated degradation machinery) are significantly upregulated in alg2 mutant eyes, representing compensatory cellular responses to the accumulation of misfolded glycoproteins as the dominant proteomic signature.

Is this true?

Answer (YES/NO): NO